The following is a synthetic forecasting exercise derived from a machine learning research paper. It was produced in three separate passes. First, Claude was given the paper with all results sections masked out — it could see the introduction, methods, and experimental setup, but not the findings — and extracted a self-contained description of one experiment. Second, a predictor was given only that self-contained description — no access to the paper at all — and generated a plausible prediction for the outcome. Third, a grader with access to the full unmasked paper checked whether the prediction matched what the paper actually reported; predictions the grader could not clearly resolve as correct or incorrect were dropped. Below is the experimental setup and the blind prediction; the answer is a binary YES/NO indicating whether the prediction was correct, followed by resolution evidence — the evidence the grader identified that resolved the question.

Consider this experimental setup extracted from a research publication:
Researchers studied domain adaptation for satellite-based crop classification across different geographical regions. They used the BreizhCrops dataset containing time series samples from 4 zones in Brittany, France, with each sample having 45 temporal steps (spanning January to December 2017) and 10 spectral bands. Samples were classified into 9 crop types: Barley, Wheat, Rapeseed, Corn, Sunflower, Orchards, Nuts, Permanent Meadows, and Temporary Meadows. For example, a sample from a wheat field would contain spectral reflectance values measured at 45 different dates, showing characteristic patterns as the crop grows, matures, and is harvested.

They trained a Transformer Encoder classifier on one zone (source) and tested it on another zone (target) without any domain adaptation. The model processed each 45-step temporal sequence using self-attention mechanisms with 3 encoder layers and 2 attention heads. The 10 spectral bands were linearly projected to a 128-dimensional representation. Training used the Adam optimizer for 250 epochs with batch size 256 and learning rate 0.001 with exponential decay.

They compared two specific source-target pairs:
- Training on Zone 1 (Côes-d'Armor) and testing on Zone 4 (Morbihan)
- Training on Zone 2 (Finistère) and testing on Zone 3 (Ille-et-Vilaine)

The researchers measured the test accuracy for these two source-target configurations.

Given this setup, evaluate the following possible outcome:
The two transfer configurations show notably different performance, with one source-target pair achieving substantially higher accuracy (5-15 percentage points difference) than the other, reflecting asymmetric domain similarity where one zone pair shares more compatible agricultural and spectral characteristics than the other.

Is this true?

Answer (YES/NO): NO